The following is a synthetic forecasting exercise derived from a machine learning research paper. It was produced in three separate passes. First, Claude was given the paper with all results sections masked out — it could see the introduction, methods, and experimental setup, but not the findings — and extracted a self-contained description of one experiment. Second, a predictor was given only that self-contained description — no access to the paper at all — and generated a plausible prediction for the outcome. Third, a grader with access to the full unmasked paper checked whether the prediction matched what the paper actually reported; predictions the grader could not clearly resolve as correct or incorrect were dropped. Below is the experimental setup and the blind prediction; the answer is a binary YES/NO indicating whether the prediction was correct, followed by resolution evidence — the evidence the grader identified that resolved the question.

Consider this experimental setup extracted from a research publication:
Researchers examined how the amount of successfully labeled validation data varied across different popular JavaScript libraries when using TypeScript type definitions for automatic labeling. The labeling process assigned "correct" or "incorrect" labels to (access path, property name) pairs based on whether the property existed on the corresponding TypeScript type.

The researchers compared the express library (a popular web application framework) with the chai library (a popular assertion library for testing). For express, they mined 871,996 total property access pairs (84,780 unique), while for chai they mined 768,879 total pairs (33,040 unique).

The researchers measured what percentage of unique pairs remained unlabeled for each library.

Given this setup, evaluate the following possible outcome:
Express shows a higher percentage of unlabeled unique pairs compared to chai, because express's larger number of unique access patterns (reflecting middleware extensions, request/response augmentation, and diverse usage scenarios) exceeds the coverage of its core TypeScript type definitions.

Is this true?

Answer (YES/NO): NO